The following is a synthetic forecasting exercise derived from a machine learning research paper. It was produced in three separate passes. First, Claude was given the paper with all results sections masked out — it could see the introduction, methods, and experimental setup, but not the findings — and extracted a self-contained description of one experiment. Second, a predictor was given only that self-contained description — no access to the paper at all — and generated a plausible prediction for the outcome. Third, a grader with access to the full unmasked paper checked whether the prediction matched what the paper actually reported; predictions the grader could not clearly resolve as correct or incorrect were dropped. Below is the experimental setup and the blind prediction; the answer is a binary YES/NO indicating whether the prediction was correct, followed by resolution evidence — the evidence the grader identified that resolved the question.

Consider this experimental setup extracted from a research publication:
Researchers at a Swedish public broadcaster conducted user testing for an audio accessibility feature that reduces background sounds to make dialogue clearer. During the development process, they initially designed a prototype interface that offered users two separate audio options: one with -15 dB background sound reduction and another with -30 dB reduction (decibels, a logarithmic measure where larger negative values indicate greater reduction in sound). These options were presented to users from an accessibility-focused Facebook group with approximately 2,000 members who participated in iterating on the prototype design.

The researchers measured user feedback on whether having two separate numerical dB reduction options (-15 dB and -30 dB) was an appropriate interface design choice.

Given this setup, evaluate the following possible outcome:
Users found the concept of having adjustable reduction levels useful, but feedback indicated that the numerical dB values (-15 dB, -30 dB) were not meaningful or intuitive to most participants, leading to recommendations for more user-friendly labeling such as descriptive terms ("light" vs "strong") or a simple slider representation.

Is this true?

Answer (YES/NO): NO